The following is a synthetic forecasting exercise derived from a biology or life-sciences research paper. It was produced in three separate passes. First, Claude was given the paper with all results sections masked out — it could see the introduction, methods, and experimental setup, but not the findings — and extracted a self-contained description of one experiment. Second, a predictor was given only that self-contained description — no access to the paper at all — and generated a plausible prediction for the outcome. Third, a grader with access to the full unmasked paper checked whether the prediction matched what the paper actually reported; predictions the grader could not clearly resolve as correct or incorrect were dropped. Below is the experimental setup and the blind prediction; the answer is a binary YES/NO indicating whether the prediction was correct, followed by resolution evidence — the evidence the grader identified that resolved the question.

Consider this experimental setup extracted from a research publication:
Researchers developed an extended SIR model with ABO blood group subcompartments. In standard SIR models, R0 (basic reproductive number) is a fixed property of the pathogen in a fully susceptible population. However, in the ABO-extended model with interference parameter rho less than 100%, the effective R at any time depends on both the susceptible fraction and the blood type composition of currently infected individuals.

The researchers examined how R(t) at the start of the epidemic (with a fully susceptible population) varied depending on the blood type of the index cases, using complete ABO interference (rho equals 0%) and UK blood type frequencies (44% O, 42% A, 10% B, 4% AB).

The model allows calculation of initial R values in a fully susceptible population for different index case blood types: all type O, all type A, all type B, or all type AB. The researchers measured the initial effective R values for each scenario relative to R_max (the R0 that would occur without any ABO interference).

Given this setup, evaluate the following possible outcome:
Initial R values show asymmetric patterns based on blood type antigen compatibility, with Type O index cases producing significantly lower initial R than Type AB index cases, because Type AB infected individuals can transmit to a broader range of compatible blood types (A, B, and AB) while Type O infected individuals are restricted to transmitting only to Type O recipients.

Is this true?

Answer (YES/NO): NO